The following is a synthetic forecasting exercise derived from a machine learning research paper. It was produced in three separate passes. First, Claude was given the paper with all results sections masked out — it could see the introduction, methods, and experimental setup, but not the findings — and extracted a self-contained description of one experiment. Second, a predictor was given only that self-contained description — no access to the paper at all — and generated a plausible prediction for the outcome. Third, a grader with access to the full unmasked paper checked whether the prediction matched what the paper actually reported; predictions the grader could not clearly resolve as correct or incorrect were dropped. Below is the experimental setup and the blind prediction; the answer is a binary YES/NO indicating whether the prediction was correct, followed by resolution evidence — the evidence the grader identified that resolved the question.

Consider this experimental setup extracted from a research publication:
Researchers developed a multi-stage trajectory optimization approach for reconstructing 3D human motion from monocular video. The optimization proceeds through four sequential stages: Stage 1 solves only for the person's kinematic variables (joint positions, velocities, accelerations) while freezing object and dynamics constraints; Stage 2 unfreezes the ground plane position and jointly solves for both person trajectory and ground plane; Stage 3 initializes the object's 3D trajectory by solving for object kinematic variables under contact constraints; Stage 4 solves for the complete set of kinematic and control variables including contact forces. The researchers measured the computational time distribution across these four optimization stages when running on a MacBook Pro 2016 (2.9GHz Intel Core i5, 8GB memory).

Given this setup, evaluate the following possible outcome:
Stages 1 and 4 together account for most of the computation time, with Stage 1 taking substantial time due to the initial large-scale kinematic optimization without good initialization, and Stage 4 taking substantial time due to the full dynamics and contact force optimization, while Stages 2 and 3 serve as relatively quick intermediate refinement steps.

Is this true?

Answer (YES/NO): NO